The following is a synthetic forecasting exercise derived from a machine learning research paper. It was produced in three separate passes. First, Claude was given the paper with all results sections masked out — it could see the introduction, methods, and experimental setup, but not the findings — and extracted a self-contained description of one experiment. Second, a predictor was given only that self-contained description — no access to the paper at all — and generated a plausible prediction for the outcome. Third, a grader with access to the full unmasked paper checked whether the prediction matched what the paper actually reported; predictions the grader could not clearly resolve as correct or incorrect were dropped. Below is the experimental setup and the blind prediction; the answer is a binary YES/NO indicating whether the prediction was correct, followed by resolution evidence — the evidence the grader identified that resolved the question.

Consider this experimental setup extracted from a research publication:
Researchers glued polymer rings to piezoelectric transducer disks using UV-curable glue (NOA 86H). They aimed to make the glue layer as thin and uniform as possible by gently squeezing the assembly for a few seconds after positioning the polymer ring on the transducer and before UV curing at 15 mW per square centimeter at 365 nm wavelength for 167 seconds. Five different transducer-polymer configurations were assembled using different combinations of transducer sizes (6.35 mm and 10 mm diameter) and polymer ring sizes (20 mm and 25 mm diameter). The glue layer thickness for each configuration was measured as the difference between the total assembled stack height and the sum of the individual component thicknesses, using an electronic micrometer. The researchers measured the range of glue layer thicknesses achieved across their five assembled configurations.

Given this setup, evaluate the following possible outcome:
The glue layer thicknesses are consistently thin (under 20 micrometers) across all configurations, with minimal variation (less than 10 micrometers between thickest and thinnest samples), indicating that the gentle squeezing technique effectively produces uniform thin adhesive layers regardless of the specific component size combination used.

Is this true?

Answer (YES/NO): NO